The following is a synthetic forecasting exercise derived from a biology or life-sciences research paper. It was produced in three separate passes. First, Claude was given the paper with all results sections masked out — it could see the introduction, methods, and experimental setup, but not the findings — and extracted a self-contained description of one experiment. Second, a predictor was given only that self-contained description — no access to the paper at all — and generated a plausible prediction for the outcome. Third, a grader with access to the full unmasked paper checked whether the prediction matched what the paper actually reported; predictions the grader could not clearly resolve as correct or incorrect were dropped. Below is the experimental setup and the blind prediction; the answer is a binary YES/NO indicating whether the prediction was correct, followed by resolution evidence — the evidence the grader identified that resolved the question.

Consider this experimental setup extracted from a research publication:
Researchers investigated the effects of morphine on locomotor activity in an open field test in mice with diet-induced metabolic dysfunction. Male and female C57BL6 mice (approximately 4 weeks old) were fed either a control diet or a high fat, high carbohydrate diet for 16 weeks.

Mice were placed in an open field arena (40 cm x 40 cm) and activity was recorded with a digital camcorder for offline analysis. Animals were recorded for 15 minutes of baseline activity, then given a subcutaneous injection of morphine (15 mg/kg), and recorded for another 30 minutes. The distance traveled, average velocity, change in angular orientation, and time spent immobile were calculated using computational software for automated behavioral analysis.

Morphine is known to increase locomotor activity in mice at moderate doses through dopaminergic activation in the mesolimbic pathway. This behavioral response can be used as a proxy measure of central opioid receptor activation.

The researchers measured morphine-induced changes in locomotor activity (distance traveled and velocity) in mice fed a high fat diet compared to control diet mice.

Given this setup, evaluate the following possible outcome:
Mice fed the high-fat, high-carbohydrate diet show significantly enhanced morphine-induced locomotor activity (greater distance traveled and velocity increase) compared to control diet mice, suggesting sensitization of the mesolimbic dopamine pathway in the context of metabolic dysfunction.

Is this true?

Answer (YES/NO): NO